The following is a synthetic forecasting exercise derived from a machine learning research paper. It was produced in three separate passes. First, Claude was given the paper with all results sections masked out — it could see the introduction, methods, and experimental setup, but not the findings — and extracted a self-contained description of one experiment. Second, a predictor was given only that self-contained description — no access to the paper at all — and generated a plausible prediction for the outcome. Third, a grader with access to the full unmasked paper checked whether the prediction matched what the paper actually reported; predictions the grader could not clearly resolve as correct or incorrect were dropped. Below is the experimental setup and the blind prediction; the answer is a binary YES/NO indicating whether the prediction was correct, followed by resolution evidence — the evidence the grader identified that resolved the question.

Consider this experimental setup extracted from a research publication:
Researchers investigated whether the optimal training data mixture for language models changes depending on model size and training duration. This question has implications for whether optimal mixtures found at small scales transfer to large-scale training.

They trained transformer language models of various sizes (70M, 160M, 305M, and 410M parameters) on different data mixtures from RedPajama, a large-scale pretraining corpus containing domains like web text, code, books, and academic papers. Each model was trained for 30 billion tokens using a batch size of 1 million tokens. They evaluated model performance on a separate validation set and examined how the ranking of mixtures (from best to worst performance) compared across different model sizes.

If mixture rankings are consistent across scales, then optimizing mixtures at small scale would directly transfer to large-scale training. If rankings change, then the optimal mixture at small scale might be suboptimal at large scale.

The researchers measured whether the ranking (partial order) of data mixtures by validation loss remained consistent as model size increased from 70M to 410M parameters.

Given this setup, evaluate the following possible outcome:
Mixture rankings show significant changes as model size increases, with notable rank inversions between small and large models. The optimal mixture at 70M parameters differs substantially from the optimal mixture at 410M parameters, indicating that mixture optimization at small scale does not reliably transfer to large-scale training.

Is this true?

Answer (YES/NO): YES